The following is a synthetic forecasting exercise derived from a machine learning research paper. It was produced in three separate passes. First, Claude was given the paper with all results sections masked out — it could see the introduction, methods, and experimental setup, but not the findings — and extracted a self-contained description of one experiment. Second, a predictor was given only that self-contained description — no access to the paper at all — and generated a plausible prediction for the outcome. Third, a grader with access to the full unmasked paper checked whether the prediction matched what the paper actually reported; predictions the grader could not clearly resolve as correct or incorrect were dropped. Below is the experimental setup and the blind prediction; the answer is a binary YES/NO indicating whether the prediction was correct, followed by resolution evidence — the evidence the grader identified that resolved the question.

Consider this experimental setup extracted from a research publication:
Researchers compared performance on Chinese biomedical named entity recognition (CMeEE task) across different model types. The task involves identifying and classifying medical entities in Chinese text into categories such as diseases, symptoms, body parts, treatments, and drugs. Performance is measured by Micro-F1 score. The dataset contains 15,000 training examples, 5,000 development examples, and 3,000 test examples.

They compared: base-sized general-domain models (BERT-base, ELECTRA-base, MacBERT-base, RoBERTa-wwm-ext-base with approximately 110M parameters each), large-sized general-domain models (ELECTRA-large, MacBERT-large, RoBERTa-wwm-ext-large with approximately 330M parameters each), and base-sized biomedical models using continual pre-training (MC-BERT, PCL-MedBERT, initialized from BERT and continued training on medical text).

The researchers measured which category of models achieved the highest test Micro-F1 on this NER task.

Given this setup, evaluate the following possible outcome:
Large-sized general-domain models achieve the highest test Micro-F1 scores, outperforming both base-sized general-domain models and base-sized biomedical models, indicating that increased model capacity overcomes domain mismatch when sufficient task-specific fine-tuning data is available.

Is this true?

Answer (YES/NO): YES